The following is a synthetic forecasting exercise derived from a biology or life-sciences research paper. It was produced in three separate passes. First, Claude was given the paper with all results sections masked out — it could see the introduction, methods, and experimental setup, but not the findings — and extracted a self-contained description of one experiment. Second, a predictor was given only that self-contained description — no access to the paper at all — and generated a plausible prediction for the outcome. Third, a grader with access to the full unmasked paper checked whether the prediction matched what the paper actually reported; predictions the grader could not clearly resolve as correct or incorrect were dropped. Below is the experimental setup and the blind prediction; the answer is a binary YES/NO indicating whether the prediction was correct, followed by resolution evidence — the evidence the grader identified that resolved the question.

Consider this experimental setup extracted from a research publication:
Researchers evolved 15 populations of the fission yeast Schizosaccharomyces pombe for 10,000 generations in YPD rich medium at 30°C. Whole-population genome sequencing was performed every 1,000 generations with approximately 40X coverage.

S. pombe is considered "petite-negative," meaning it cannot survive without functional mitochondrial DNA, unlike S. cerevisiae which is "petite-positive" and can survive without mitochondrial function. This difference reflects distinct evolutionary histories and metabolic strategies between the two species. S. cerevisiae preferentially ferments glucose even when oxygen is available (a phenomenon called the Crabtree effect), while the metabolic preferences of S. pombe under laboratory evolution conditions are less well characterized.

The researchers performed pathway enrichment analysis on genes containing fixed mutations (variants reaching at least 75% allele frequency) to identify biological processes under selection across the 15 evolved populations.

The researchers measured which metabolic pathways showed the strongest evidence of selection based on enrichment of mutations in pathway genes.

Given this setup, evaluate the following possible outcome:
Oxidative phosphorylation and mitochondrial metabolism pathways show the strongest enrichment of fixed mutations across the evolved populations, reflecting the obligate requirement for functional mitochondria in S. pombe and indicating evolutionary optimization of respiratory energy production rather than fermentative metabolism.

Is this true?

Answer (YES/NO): NO